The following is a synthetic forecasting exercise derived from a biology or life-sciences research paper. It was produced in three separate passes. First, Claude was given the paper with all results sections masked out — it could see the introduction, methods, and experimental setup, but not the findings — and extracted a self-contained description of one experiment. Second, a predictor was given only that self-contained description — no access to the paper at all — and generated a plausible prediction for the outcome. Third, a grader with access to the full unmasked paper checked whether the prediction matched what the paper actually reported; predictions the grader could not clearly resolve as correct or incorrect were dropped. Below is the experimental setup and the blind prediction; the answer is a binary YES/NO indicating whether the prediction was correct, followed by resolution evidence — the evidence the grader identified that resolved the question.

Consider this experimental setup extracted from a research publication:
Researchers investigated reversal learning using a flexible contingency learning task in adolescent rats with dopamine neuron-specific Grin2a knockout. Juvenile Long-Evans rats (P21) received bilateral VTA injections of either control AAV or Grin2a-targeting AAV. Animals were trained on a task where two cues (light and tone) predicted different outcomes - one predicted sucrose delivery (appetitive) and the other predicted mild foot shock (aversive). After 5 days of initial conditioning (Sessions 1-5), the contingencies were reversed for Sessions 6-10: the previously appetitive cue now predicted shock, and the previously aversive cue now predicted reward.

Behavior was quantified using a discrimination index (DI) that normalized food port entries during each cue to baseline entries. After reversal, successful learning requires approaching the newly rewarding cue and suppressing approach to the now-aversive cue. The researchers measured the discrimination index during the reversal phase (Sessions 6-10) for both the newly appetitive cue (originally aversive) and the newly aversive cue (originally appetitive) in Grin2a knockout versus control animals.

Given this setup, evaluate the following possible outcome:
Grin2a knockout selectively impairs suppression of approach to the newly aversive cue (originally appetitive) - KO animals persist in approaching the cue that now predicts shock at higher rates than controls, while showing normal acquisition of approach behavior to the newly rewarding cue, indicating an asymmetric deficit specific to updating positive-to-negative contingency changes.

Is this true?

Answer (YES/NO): NO